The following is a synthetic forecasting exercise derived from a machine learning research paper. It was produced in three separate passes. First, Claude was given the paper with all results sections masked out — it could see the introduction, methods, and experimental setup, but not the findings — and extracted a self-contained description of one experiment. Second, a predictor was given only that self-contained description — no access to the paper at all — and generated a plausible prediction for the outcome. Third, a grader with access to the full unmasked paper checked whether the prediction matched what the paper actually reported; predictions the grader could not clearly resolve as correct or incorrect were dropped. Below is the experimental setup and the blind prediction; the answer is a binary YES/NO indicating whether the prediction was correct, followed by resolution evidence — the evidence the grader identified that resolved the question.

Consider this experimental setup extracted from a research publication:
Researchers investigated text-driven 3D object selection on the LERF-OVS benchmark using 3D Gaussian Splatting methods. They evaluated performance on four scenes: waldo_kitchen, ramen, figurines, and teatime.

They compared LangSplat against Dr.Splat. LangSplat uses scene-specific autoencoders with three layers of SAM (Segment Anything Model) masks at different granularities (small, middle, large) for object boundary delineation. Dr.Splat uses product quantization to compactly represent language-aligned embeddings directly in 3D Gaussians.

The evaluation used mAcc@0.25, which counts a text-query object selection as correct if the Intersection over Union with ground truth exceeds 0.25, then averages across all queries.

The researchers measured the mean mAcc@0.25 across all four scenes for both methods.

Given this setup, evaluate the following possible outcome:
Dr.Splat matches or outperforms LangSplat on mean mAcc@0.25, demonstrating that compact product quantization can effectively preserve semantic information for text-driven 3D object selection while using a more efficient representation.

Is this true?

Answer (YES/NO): YES